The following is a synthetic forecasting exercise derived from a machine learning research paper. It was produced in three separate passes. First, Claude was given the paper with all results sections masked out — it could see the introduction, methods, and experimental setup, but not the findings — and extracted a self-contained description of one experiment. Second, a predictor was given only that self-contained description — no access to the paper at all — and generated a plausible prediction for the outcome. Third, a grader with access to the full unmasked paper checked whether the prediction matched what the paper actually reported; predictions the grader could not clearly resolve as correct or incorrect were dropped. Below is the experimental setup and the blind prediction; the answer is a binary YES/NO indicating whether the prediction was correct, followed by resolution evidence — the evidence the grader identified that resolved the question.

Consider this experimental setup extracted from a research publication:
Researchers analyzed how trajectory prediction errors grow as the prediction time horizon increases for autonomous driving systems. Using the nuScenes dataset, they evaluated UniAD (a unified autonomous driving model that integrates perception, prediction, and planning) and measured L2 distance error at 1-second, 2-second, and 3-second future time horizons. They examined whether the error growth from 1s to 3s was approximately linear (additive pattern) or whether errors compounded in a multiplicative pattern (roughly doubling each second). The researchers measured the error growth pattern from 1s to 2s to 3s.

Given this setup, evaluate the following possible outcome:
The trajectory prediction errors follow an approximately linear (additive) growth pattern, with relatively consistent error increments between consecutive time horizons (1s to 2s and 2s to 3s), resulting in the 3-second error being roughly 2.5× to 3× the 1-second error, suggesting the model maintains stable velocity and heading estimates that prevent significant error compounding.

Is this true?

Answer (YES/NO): NO